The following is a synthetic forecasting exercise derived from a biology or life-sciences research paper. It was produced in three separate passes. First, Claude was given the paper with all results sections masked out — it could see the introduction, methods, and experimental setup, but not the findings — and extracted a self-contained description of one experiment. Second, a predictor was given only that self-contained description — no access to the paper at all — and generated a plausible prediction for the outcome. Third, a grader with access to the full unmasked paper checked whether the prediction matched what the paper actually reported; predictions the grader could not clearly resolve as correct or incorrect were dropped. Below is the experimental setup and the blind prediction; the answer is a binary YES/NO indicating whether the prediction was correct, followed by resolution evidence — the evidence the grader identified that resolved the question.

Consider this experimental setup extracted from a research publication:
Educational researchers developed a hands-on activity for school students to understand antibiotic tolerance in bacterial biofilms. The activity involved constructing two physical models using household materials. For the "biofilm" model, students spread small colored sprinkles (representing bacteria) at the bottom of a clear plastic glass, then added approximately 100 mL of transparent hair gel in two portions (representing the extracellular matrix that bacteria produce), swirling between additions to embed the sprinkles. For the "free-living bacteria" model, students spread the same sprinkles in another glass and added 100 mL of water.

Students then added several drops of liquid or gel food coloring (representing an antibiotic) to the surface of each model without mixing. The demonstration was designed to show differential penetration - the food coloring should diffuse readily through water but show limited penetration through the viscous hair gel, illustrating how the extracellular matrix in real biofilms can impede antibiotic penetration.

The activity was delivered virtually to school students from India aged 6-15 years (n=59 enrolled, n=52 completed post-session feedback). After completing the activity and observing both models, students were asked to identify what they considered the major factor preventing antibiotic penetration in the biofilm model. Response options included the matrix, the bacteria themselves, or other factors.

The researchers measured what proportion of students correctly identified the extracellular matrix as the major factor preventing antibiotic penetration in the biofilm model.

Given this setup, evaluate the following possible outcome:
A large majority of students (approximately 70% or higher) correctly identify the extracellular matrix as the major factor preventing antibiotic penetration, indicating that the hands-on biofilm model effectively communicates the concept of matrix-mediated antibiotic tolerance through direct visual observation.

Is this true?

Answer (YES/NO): NO